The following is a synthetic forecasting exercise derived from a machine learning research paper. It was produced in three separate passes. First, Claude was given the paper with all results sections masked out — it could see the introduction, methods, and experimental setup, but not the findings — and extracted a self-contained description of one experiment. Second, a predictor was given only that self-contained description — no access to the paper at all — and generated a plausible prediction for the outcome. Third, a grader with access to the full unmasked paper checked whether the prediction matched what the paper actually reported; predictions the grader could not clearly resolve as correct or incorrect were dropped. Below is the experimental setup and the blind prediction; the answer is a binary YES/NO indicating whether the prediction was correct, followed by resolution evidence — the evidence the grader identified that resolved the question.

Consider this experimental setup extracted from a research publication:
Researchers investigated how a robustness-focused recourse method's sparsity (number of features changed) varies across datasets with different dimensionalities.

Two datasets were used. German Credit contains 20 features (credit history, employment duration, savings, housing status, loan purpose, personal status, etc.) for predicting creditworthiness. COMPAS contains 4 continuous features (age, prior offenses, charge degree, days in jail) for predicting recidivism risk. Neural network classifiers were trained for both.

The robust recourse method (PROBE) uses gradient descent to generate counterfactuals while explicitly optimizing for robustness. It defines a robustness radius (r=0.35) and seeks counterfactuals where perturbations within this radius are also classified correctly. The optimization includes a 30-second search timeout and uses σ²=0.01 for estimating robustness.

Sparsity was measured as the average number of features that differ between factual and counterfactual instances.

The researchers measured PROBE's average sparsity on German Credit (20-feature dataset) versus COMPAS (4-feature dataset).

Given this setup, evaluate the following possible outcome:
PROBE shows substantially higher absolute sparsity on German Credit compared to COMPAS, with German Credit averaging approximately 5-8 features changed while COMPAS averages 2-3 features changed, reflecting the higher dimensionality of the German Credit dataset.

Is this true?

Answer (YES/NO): NO